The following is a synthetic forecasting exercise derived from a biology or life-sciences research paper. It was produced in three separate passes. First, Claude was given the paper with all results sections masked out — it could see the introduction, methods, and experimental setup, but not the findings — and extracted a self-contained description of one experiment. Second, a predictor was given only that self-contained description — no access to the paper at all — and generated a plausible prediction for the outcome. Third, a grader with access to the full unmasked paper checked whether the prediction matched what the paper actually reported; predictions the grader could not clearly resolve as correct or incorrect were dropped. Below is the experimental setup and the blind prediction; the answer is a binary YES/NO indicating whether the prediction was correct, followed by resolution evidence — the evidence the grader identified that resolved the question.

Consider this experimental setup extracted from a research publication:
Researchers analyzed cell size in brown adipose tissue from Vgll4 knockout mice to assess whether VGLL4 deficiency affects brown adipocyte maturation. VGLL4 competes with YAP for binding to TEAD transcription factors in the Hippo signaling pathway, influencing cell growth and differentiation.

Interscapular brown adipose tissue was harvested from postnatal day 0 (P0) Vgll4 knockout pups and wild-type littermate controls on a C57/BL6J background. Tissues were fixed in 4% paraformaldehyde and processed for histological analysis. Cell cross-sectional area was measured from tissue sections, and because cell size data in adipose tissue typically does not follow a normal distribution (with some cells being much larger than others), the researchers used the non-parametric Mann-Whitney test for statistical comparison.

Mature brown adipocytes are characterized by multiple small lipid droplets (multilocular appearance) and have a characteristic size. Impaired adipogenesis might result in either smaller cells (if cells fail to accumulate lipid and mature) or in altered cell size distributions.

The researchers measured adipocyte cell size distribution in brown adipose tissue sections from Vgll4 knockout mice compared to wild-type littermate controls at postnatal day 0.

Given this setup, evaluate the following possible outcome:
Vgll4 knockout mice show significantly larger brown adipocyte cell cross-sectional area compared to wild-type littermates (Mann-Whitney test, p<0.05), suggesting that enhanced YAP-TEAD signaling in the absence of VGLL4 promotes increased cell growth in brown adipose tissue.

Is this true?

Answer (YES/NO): NO